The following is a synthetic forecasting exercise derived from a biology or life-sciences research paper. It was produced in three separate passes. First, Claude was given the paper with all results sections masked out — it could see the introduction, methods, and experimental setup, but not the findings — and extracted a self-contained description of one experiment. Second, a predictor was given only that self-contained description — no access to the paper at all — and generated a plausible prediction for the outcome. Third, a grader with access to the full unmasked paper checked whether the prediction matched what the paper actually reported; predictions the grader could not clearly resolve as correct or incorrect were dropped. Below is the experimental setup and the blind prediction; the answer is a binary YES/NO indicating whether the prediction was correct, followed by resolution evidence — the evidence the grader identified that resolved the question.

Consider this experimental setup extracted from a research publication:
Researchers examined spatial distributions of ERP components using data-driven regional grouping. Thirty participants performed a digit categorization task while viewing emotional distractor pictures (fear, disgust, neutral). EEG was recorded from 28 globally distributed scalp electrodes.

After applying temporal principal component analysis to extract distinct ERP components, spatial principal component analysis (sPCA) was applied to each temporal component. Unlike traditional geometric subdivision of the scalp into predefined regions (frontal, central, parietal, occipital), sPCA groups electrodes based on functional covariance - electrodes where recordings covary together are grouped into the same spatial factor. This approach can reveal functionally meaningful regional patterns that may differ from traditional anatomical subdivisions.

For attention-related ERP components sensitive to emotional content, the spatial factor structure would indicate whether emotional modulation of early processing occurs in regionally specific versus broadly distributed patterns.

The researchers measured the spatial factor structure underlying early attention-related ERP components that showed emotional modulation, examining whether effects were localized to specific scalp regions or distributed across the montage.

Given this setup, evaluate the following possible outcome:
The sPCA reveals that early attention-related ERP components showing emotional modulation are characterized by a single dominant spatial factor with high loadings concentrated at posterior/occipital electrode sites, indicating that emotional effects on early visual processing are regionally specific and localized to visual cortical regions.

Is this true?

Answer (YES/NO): NO